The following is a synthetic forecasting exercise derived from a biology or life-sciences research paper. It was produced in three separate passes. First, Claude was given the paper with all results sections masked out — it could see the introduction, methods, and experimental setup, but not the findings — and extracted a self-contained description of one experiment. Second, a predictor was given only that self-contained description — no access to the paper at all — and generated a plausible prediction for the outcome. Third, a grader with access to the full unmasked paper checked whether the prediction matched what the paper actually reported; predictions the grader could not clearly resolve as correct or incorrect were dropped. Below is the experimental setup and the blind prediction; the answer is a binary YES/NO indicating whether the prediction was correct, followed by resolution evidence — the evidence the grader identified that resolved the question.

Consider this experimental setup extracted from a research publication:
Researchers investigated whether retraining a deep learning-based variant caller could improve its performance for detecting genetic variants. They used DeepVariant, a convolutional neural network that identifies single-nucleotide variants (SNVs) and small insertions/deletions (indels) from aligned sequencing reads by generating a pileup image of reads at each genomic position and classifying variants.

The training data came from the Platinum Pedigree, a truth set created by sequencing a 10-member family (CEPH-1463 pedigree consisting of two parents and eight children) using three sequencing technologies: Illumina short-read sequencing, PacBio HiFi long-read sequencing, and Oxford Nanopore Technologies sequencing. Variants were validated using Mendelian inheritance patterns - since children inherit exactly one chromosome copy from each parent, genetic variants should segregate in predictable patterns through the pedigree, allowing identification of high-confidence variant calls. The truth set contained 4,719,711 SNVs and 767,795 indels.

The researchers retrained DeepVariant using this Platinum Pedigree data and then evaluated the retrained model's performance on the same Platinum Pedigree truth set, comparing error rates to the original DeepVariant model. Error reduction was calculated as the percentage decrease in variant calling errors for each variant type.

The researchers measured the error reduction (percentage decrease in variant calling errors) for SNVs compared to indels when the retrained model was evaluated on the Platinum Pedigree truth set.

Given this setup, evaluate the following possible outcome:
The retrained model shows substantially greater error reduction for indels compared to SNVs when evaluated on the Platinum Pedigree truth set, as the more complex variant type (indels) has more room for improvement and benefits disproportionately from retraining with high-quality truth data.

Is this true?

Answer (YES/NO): NO